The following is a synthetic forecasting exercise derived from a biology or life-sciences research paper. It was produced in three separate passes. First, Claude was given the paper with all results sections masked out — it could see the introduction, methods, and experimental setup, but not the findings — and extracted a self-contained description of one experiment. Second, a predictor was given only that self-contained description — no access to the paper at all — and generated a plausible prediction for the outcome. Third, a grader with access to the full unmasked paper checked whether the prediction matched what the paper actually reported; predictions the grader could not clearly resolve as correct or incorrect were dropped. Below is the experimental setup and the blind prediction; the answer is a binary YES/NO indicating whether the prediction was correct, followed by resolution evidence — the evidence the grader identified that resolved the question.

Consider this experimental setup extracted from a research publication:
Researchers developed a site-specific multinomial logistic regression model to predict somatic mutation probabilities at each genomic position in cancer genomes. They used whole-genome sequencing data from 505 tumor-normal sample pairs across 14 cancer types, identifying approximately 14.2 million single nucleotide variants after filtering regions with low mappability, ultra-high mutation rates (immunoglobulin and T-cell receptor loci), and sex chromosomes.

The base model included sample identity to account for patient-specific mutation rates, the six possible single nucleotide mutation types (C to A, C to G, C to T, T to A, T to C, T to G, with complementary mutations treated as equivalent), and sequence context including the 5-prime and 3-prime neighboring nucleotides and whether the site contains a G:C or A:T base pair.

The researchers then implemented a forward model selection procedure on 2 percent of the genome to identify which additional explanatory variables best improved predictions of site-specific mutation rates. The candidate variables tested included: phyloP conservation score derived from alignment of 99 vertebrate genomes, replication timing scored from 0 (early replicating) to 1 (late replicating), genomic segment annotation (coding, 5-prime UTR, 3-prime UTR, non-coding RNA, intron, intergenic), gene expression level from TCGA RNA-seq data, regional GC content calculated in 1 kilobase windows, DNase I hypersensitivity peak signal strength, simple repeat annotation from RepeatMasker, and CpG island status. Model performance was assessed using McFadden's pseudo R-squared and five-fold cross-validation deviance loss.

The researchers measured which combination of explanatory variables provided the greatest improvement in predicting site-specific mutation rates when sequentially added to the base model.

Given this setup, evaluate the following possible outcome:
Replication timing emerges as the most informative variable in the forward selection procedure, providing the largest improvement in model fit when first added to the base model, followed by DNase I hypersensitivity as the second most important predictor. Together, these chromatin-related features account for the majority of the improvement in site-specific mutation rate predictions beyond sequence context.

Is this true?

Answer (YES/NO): NO